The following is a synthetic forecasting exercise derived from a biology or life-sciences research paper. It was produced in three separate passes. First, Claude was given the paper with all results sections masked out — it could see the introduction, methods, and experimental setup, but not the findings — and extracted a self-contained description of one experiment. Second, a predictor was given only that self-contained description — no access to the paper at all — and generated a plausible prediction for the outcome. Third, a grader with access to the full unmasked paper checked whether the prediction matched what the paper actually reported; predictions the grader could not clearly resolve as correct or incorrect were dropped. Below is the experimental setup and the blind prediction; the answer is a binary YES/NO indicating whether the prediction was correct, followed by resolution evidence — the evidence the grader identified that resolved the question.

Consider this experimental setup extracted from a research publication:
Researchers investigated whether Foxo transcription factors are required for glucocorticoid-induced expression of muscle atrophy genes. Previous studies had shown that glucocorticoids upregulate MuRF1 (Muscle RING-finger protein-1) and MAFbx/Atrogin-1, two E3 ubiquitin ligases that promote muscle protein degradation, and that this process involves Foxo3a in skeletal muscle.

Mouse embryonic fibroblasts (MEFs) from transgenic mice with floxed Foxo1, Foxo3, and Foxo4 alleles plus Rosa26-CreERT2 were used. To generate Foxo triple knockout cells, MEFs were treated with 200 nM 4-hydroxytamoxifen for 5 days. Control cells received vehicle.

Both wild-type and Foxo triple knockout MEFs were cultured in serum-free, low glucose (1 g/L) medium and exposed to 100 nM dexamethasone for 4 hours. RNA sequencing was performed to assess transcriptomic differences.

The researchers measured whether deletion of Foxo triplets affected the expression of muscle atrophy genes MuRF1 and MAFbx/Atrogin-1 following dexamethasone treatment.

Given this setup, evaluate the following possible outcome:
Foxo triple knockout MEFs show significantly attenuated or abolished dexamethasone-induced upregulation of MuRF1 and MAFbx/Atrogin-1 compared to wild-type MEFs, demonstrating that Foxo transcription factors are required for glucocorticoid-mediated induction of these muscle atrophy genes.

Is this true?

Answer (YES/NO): NO